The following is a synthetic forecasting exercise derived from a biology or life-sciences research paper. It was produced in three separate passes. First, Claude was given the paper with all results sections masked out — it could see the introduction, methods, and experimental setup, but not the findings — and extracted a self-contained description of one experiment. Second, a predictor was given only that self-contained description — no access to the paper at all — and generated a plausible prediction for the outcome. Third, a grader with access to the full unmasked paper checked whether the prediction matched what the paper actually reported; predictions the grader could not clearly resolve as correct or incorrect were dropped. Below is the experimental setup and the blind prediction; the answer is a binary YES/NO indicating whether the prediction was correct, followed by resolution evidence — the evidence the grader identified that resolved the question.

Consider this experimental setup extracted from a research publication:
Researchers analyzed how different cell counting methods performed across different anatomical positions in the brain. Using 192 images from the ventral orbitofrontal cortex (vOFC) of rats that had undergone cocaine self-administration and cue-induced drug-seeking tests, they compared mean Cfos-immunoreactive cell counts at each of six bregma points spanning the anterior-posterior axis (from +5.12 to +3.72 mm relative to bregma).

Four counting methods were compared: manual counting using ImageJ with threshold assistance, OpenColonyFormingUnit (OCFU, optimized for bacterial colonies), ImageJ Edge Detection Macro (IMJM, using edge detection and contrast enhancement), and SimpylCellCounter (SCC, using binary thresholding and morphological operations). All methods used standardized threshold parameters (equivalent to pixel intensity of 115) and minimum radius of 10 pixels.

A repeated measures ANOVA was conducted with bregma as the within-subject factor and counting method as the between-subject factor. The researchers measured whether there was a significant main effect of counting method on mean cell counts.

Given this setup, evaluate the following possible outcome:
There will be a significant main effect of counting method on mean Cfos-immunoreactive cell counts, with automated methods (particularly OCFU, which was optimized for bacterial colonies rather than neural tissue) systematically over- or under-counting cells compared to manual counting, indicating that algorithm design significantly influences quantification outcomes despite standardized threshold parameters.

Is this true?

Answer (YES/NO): NO